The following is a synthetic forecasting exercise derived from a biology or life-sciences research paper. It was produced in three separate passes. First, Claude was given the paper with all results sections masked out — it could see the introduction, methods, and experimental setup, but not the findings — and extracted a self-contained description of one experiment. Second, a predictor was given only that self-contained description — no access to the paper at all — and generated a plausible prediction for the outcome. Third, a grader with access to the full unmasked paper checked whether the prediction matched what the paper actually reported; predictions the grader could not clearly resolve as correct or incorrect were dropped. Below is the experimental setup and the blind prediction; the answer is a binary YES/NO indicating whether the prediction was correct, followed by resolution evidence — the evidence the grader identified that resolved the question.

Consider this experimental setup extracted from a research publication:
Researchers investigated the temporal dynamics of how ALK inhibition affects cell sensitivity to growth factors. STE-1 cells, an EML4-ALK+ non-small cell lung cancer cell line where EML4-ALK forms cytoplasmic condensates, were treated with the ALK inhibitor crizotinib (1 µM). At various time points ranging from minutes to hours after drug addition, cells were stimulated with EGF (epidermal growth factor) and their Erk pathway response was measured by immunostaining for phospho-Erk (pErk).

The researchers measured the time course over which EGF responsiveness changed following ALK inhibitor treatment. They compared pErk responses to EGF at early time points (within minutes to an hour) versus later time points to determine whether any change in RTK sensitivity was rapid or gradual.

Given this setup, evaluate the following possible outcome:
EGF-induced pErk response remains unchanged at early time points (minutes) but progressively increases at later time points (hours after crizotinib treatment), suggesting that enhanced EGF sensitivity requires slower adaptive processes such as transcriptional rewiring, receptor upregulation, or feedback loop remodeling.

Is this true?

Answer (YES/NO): NO